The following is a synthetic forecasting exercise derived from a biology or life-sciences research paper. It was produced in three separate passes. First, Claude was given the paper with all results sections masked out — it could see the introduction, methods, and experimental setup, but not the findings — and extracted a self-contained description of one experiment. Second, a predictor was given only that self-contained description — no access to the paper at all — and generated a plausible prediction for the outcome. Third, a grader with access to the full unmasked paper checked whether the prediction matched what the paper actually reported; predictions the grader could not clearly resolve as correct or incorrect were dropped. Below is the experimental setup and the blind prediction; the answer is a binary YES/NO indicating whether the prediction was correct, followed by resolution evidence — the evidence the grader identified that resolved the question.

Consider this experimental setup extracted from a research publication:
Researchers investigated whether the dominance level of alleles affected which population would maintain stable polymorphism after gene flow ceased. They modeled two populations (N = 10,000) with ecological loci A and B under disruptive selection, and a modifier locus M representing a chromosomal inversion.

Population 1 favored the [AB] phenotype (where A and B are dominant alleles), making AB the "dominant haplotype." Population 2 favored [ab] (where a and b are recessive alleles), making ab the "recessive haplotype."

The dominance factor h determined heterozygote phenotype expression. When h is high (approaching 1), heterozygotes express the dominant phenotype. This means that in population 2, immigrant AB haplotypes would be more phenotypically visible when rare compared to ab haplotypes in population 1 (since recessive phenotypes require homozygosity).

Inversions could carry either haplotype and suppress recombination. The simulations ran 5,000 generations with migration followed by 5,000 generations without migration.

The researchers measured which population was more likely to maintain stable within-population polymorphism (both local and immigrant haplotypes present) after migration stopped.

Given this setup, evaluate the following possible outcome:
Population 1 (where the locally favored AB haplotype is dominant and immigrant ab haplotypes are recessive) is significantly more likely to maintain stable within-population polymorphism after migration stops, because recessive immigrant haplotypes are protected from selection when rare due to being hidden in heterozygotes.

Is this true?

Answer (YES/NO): NO